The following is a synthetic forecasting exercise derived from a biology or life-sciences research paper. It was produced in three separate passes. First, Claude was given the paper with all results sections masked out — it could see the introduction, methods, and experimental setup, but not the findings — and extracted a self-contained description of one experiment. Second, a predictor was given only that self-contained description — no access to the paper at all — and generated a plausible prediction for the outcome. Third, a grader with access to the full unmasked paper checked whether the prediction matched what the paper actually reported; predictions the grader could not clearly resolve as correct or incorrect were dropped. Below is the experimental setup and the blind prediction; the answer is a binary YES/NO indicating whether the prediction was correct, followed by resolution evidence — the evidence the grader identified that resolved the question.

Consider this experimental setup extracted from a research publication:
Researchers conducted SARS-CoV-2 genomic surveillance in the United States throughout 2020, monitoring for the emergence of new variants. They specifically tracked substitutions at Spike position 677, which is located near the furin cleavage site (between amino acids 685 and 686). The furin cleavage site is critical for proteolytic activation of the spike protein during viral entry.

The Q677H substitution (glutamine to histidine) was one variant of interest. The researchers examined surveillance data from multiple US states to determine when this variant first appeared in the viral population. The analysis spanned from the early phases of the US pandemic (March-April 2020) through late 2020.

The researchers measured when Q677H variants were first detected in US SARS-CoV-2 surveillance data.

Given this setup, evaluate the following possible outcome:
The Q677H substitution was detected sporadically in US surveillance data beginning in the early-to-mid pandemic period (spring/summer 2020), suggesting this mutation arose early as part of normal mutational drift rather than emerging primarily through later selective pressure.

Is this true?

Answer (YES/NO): YES